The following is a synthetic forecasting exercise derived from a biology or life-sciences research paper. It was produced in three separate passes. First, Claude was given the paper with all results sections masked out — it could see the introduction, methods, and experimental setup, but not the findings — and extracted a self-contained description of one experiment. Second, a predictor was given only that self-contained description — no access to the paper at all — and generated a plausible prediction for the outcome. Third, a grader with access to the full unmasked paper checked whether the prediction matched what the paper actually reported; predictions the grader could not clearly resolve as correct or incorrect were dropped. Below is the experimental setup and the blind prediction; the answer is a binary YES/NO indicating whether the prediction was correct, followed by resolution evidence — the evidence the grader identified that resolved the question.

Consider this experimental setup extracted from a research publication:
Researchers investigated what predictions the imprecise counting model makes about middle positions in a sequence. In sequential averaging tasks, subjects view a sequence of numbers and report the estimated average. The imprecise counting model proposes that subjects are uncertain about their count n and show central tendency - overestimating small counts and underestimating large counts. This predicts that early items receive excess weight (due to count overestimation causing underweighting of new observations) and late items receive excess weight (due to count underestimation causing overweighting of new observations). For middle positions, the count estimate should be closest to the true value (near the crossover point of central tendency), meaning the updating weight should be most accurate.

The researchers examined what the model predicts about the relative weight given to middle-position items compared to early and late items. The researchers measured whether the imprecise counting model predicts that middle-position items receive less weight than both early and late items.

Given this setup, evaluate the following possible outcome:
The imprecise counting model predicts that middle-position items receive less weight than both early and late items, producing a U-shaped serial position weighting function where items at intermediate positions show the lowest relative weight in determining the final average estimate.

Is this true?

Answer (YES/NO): YES